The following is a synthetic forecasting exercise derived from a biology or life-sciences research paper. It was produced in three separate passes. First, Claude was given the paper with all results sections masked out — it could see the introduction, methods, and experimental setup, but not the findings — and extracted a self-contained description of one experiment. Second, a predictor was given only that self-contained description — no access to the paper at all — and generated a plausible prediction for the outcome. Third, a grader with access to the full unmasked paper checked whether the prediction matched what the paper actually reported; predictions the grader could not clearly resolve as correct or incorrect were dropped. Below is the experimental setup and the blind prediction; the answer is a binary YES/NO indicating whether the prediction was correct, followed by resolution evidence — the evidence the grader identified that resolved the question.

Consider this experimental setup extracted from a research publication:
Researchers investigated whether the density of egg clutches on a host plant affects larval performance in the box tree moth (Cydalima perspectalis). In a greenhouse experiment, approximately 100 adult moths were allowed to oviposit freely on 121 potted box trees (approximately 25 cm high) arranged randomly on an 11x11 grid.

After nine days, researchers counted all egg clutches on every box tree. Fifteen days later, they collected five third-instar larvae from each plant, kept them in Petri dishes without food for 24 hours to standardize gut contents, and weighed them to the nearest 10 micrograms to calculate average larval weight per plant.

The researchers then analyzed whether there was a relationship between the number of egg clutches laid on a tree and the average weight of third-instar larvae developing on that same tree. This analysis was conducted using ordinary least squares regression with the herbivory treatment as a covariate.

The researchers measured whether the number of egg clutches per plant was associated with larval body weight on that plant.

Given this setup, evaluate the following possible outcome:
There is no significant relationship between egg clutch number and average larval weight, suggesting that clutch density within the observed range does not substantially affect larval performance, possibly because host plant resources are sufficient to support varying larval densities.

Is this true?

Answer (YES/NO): NO